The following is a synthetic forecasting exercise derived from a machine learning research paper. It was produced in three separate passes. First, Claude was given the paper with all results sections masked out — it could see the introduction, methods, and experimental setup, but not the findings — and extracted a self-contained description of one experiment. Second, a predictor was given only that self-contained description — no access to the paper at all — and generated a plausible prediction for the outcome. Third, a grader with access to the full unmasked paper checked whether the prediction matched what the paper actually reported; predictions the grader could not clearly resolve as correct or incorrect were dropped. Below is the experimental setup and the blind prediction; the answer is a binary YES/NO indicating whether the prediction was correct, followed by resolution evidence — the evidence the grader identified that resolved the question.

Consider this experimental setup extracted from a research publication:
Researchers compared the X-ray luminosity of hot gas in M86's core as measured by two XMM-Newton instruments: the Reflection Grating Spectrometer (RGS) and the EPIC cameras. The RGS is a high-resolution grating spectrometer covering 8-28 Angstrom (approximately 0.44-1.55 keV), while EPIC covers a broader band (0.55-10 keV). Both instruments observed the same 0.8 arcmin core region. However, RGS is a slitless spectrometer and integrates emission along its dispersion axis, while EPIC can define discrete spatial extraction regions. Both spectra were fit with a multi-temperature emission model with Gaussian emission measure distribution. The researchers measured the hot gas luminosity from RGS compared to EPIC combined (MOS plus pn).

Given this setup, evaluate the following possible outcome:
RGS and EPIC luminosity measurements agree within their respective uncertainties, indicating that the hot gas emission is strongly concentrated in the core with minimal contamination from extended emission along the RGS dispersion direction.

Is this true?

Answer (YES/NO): NO